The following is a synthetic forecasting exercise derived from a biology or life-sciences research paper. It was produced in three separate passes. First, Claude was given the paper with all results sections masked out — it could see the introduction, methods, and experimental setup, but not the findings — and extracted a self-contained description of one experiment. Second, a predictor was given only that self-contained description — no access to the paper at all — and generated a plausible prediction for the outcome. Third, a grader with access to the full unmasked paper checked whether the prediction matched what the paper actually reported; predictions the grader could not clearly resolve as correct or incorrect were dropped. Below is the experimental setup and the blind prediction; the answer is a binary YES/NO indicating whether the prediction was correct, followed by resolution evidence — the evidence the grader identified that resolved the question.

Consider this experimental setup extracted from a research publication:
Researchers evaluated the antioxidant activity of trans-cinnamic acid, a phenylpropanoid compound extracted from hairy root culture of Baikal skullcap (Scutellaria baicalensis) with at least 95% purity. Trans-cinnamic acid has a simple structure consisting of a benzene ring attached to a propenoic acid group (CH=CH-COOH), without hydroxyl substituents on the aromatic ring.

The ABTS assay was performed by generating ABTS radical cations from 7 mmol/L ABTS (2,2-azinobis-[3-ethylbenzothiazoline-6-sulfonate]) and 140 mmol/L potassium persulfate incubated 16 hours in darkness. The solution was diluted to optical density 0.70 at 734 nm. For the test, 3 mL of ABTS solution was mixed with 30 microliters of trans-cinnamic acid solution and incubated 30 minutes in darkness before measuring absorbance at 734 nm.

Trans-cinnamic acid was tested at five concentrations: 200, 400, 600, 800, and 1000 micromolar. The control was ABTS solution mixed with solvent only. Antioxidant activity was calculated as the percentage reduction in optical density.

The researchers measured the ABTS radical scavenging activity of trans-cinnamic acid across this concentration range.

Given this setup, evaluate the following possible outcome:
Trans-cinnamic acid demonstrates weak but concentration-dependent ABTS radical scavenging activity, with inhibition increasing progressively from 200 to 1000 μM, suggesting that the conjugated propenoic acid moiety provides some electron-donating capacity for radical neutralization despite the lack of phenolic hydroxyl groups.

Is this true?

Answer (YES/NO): NO